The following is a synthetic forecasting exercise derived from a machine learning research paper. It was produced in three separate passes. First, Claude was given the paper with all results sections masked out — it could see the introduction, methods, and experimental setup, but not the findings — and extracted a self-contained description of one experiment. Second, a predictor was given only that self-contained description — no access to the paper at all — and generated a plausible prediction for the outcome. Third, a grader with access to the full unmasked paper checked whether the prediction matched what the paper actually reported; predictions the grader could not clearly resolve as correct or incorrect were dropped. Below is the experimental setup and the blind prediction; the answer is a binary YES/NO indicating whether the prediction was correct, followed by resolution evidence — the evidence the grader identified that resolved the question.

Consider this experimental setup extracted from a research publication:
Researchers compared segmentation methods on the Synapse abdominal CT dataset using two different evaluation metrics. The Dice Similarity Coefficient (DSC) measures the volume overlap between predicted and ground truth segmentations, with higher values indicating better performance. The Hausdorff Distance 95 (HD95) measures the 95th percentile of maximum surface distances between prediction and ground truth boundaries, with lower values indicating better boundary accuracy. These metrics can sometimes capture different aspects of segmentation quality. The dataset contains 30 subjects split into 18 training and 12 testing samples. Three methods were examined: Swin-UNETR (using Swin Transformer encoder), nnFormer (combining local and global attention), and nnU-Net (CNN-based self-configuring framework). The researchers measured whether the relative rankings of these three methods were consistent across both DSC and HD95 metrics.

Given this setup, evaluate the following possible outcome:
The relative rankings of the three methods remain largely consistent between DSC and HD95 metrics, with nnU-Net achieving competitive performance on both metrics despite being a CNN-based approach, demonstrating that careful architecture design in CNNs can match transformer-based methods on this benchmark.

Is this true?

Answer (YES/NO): NO